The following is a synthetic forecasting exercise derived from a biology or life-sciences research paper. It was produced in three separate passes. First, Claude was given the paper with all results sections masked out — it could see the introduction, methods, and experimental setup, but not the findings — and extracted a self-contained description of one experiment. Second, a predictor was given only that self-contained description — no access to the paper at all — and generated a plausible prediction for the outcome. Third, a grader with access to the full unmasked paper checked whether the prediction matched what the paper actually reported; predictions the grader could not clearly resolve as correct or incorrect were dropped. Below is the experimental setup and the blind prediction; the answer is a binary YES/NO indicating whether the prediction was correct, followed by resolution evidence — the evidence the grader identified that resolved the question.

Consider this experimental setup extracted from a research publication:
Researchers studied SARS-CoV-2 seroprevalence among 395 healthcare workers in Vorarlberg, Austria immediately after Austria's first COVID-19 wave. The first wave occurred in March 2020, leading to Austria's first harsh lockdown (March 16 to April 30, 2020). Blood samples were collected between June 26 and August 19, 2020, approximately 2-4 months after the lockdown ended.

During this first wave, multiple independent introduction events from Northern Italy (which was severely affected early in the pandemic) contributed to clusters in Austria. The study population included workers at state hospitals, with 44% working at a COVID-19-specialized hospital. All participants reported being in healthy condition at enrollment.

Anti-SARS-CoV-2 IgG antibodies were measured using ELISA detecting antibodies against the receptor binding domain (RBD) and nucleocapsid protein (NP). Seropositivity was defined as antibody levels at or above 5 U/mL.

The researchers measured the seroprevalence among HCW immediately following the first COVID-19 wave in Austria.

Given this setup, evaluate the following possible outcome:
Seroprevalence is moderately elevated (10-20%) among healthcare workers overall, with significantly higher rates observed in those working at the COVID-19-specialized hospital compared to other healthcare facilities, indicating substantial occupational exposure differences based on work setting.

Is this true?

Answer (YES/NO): NO